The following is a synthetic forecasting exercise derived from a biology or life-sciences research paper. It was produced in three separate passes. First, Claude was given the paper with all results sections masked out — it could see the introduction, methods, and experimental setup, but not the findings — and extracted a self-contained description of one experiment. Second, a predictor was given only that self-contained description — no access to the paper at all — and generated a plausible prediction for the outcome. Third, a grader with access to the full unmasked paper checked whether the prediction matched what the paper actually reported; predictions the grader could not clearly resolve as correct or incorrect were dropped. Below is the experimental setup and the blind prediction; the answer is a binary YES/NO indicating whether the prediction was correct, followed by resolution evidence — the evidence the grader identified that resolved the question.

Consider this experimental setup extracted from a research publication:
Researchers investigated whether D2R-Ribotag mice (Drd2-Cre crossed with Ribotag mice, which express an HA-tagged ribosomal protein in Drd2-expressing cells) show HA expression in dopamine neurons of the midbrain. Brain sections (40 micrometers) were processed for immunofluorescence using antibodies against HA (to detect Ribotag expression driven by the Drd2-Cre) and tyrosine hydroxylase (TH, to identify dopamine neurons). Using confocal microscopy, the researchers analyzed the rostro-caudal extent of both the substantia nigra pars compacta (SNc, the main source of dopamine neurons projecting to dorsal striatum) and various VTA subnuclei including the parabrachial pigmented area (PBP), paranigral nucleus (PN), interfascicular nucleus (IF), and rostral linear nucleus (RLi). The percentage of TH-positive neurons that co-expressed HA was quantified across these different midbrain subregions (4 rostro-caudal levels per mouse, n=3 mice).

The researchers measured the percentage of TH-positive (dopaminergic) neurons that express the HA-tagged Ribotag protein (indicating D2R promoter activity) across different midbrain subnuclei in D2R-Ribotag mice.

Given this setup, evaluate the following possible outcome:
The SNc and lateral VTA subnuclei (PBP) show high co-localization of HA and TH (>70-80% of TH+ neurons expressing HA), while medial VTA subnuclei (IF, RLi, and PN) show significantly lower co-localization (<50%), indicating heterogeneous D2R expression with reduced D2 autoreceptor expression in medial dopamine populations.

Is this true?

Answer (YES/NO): NO